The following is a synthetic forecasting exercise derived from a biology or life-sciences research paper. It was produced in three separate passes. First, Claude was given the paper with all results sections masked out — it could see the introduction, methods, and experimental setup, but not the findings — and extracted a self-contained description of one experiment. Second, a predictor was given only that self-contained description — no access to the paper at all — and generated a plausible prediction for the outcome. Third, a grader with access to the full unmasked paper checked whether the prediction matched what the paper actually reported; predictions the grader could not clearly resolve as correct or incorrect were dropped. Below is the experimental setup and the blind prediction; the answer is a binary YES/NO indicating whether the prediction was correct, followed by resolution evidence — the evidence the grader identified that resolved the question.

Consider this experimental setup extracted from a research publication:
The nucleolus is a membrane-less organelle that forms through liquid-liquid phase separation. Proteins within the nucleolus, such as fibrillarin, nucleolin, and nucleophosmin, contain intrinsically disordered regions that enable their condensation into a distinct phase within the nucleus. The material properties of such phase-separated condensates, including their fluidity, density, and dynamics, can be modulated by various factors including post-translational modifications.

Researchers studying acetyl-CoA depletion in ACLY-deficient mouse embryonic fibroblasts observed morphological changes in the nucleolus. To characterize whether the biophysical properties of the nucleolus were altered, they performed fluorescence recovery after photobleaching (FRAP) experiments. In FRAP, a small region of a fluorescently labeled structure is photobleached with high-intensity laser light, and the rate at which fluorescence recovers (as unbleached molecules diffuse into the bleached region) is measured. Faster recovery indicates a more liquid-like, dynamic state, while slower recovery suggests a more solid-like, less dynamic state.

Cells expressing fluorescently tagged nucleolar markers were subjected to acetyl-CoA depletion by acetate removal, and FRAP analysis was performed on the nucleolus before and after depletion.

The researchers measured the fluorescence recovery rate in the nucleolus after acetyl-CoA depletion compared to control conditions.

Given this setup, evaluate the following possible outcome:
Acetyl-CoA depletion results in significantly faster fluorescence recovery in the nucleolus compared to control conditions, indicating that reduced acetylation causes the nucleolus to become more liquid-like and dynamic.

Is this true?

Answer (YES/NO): YES